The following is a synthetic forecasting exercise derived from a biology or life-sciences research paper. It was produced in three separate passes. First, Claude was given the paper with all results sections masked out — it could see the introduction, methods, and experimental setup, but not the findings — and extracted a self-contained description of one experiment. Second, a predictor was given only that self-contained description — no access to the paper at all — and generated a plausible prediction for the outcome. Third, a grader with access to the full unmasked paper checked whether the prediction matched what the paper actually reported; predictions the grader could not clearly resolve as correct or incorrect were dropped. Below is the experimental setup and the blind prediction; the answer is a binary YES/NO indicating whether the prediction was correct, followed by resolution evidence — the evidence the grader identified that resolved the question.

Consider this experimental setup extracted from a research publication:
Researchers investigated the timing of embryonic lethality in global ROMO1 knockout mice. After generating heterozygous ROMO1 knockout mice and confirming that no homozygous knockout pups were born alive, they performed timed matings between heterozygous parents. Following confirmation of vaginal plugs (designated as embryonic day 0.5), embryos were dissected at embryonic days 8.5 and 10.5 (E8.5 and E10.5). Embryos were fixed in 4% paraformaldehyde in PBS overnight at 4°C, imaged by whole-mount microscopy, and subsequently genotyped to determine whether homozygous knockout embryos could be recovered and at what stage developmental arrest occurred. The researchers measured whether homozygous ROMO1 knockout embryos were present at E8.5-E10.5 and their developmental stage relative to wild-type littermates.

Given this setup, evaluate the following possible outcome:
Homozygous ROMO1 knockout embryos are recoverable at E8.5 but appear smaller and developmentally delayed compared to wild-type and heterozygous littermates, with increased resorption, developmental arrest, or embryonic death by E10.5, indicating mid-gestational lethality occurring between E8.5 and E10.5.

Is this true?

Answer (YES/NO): NO